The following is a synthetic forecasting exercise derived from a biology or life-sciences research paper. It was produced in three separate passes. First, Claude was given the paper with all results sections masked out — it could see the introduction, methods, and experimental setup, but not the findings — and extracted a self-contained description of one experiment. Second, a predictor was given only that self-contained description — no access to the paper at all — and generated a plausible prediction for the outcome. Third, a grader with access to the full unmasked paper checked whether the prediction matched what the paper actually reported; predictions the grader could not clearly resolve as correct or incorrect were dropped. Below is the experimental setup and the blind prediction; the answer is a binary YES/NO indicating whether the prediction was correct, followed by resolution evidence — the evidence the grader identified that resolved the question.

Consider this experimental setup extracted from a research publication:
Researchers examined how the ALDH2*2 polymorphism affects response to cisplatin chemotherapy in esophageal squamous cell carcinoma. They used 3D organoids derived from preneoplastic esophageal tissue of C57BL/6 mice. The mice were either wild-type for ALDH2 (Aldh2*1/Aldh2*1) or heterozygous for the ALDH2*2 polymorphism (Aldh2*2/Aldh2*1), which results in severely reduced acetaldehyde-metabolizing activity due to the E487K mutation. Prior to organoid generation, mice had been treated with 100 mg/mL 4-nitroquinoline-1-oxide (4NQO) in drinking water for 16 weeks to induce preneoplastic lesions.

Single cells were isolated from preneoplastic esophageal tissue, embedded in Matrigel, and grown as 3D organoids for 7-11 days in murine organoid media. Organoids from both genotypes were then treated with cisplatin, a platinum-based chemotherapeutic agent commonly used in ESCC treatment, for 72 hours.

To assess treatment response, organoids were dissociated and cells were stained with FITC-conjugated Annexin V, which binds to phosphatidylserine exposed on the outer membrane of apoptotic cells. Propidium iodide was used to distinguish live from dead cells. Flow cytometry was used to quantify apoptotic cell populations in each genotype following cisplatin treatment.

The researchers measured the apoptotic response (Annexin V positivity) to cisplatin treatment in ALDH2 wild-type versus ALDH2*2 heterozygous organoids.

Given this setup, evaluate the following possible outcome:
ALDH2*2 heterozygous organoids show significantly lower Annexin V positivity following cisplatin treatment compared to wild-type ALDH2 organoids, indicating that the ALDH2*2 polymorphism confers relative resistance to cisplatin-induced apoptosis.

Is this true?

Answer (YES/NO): NO